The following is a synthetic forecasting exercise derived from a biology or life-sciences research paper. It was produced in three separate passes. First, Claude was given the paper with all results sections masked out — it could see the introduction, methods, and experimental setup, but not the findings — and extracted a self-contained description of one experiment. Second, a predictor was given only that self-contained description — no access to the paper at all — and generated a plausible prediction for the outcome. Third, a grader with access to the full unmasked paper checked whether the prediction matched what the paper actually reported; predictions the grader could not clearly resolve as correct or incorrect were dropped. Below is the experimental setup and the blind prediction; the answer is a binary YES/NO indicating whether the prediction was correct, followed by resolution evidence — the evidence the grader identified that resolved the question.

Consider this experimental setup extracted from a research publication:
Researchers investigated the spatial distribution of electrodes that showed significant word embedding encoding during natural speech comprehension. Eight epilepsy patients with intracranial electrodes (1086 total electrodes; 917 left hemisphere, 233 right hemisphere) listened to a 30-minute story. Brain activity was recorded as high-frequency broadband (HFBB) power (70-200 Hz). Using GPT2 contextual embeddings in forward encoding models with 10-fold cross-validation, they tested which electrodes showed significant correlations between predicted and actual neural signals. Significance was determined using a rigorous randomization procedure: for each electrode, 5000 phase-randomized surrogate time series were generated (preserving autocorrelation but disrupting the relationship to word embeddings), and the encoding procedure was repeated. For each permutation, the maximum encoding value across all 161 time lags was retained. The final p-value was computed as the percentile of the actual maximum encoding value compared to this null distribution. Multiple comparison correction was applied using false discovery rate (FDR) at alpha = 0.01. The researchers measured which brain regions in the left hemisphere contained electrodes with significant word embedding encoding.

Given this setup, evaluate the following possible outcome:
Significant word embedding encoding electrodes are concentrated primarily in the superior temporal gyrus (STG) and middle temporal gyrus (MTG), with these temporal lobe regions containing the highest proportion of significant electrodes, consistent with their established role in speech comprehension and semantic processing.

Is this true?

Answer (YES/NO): NO